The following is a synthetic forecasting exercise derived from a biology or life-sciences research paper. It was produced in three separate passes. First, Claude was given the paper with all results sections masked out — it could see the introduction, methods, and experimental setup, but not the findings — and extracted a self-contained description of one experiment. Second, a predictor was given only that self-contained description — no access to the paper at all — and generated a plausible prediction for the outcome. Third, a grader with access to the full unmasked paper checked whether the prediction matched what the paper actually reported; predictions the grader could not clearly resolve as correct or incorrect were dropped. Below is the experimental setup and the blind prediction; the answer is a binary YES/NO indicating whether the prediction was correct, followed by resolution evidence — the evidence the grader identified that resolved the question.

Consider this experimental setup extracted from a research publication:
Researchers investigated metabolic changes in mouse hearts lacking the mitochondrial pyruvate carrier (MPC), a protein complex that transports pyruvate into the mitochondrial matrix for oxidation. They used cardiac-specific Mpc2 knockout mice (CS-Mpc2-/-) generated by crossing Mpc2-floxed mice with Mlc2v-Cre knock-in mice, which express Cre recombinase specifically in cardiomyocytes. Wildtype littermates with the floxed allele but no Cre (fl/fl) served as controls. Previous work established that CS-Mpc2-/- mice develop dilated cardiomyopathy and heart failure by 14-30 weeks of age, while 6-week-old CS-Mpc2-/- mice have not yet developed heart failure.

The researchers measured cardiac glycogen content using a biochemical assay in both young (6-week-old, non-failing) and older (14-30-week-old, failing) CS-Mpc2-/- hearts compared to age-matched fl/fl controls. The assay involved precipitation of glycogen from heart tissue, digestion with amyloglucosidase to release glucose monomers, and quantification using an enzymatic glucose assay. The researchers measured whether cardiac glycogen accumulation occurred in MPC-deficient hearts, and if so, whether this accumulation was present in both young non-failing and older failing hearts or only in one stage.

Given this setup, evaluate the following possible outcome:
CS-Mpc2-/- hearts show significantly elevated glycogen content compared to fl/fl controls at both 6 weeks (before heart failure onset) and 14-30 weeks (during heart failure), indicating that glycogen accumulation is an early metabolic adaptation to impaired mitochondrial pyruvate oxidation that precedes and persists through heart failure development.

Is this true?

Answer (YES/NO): NO